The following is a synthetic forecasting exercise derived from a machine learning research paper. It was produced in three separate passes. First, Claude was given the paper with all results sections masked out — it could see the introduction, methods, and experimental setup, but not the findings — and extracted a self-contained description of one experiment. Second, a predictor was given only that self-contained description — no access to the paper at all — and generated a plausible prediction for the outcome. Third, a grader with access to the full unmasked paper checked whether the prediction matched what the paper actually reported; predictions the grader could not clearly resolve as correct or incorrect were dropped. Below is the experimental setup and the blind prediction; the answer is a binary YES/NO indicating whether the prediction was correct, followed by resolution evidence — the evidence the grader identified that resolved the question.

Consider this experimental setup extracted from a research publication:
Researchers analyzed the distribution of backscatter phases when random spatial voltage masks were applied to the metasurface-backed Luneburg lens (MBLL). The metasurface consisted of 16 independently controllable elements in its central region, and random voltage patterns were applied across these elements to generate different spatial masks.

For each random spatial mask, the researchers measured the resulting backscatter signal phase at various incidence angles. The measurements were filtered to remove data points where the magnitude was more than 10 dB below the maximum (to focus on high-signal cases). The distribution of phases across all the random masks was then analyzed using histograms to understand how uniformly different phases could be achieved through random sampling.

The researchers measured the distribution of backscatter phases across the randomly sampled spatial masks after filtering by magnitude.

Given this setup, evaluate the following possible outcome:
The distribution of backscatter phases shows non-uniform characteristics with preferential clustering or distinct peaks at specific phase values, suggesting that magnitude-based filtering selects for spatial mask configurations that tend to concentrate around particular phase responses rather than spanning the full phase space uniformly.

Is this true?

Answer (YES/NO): YES